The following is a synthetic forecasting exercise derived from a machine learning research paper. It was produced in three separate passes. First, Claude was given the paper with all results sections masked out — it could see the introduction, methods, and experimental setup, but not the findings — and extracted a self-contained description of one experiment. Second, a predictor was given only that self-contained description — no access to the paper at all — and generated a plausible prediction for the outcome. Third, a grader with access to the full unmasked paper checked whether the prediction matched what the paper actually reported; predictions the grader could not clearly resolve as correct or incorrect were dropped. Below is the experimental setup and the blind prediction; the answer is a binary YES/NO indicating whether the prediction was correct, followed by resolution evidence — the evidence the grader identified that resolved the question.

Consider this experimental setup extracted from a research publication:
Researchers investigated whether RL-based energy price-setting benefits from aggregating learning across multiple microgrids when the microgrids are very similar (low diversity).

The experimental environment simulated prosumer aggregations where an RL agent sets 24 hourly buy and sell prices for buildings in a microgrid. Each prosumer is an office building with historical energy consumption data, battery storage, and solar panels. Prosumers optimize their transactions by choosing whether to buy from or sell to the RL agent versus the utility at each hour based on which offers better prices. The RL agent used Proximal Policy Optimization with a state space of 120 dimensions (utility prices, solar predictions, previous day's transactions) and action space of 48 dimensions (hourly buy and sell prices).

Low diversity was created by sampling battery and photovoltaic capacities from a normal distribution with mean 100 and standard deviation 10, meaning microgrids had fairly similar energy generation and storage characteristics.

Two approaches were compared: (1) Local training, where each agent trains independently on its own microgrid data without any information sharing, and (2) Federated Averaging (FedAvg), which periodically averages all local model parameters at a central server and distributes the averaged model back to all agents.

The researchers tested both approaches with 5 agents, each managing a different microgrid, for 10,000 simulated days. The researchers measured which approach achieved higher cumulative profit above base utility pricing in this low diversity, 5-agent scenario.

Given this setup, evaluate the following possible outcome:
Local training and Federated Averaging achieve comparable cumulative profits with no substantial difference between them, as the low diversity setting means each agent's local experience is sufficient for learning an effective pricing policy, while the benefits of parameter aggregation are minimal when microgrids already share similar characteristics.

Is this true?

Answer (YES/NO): NO